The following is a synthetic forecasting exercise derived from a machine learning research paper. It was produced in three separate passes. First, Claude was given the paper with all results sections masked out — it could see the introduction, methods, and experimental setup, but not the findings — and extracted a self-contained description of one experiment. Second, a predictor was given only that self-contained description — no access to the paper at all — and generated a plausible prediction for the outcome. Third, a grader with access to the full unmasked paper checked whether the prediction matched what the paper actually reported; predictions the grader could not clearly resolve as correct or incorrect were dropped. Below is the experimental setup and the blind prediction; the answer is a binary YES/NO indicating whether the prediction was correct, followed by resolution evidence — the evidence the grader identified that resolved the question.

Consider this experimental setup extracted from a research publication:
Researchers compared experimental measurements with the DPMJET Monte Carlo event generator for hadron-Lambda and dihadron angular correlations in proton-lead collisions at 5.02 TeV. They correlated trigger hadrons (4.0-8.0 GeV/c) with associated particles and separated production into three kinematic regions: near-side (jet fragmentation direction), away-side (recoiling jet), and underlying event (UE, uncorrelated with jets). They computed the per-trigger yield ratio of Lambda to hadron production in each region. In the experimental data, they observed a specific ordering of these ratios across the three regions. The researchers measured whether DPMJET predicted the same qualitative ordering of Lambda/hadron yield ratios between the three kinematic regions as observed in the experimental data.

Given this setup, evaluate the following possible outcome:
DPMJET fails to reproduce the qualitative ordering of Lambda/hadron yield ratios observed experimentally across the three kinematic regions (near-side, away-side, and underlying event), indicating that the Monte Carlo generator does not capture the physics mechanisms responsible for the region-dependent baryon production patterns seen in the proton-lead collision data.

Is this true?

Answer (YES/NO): NO